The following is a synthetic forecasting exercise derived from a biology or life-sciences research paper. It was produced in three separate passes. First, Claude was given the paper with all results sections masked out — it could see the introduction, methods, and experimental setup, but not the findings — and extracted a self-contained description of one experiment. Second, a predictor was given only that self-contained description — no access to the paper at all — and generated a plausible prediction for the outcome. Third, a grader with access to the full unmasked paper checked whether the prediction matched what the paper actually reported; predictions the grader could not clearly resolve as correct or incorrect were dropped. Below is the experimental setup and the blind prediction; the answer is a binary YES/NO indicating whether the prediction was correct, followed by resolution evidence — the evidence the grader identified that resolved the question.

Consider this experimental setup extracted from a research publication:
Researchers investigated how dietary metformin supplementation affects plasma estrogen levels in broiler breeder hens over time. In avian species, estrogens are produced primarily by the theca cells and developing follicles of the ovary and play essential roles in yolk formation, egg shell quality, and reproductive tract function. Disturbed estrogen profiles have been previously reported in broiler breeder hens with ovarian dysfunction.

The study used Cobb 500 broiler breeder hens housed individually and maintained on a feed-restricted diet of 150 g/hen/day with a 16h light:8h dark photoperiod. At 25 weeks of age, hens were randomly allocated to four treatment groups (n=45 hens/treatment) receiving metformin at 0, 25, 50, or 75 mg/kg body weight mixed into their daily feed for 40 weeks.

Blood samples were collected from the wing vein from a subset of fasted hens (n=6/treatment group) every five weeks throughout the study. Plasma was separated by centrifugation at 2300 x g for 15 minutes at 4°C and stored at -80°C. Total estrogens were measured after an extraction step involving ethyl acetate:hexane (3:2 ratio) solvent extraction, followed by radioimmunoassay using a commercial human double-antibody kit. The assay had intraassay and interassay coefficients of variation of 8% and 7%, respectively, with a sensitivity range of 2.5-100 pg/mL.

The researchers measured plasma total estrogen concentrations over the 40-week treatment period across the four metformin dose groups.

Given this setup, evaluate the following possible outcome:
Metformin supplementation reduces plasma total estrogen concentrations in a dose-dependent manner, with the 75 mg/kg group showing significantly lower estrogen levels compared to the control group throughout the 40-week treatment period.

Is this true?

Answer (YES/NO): NO